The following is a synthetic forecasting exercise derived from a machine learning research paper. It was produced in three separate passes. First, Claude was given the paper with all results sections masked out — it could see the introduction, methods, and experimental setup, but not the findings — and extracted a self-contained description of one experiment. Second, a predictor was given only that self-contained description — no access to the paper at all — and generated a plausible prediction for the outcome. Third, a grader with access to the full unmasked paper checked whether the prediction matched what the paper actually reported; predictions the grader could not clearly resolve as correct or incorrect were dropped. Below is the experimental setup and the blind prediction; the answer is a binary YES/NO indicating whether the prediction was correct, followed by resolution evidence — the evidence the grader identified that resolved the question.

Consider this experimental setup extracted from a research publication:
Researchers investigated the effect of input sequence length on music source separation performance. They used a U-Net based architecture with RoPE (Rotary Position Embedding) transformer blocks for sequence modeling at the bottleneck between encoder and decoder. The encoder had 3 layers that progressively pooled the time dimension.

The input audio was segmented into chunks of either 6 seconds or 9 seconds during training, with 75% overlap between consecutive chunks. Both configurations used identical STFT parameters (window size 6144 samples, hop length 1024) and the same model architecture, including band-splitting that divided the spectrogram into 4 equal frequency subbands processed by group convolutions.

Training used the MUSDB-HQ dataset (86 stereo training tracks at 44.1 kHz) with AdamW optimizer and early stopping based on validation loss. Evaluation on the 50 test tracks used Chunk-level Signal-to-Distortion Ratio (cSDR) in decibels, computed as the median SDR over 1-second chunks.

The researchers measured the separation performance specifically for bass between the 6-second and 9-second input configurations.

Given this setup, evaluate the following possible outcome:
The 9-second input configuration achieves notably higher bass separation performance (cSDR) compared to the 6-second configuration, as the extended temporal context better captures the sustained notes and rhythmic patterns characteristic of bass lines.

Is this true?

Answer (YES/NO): YES